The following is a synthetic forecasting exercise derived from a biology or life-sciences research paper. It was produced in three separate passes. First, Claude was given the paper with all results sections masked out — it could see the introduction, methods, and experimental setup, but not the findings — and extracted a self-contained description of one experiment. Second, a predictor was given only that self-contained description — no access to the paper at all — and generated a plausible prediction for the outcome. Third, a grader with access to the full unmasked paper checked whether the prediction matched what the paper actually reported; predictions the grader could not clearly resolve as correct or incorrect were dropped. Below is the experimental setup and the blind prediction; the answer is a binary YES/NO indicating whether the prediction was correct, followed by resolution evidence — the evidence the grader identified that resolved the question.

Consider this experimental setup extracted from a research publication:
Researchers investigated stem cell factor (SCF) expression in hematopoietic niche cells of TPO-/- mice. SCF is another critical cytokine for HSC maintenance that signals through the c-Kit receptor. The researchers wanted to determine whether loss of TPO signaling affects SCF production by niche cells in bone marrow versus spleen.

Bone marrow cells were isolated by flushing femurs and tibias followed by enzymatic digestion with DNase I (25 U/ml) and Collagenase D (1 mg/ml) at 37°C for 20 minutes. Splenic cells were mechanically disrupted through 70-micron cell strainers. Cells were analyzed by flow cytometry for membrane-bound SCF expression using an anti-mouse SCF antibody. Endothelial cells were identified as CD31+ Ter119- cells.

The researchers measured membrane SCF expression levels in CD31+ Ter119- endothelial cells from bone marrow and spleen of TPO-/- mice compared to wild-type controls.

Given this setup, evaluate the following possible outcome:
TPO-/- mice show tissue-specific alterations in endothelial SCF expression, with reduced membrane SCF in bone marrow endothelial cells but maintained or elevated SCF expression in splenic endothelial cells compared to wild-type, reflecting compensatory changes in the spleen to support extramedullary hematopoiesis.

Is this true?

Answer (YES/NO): NO